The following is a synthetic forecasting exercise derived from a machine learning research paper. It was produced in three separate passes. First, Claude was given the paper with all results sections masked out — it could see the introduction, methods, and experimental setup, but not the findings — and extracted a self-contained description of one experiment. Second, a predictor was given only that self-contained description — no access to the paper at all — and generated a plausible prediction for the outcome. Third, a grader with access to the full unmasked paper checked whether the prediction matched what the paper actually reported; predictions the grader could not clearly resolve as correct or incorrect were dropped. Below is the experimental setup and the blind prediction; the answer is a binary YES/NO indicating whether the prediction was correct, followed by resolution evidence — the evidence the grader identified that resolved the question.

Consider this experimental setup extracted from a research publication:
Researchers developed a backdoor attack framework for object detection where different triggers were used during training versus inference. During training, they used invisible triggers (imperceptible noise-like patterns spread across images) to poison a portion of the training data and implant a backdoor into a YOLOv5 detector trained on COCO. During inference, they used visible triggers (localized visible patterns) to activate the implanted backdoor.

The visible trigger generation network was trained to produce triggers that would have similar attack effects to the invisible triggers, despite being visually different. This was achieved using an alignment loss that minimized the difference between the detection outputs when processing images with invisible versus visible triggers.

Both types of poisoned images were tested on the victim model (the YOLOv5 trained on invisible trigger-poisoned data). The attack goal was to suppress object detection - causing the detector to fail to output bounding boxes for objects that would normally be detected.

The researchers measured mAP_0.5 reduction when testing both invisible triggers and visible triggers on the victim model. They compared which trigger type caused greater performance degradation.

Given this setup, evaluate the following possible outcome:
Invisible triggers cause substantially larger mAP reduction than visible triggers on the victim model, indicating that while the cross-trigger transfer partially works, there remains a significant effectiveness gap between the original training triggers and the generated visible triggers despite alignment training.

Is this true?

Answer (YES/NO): YES